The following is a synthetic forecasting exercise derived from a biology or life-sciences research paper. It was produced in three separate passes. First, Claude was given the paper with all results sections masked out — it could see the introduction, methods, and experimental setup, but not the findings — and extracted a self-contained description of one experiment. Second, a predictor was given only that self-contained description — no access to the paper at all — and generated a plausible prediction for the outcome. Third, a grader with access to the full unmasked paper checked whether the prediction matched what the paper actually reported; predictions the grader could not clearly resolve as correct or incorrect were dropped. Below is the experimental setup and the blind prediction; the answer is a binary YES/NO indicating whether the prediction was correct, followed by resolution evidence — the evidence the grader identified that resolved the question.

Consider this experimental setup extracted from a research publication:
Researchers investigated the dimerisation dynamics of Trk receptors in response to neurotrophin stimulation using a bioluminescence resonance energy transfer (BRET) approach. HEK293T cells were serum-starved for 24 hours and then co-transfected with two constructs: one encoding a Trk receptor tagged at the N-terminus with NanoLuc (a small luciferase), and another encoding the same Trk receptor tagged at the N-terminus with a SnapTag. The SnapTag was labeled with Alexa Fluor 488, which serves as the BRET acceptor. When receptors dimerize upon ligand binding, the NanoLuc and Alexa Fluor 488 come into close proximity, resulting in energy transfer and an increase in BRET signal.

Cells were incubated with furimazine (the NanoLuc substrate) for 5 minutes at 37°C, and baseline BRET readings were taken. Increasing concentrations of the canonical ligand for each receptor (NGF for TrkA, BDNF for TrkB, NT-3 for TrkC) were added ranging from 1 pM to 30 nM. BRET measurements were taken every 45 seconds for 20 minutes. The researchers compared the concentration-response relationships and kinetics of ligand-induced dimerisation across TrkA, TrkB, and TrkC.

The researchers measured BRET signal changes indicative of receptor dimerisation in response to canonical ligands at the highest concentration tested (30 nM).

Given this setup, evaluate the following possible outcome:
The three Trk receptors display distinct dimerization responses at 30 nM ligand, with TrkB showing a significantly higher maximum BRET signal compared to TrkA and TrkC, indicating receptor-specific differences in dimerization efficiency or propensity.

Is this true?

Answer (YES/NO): NO